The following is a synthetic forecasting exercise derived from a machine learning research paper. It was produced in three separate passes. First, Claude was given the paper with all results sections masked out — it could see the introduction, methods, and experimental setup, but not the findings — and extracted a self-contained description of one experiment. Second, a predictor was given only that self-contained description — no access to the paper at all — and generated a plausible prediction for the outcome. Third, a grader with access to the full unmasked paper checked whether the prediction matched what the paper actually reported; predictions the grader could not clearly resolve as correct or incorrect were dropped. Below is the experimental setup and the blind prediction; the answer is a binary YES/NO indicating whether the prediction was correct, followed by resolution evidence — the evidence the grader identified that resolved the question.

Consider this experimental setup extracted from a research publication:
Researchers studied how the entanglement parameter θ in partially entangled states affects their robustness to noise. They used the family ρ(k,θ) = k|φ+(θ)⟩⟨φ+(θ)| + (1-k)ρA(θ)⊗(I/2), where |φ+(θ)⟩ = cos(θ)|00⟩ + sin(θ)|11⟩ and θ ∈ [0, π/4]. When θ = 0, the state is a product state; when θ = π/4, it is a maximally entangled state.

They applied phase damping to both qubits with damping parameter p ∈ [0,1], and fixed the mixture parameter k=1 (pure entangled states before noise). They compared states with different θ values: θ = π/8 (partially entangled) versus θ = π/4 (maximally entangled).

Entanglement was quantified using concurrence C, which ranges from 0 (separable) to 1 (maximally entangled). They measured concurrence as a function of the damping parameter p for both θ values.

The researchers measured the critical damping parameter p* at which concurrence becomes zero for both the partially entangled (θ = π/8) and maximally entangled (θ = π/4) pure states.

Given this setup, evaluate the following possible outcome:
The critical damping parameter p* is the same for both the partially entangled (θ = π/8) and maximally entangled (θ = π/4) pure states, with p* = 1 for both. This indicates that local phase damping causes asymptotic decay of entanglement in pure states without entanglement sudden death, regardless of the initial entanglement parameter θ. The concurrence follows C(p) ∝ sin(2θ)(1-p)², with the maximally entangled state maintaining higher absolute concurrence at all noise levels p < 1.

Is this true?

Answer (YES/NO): NO